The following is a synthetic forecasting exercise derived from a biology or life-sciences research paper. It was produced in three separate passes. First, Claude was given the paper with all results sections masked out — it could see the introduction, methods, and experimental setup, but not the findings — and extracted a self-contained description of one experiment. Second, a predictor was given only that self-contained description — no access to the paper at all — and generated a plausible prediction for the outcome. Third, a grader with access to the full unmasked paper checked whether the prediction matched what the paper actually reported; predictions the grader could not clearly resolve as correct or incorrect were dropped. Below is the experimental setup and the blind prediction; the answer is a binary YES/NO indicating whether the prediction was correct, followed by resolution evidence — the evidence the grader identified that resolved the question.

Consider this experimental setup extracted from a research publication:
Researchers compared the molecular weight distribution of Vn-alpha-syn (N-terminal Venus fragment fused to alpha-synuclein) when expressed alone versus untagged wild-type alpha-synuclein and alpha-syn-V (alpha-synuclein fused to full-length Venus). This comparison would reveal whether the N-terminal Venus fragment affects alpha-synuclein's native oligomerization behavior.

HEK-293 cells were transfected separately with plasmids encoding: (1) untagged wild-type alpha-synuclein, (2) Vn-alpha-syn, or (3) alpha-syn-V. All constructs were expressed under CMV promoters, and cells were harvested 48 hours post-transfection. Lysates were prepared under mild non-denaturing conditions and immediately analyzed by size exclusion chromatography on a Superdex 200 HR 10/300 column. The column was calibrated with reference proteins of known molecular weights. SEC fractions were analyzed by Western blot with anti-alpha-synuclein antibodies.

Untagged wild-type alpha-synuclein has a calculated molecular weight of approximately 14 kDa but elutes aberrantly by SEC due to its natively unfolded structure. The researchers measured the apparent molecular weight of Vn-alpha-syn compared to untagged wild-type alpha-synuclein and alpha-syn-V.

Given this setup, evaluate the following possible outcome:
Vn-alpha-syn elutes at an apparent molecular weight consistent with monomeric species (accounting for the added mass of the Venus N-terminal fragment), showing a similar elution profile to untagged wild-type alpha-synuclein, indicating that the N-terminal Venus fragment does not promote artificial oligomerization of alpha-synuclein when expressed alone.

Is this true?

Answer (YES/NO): NO